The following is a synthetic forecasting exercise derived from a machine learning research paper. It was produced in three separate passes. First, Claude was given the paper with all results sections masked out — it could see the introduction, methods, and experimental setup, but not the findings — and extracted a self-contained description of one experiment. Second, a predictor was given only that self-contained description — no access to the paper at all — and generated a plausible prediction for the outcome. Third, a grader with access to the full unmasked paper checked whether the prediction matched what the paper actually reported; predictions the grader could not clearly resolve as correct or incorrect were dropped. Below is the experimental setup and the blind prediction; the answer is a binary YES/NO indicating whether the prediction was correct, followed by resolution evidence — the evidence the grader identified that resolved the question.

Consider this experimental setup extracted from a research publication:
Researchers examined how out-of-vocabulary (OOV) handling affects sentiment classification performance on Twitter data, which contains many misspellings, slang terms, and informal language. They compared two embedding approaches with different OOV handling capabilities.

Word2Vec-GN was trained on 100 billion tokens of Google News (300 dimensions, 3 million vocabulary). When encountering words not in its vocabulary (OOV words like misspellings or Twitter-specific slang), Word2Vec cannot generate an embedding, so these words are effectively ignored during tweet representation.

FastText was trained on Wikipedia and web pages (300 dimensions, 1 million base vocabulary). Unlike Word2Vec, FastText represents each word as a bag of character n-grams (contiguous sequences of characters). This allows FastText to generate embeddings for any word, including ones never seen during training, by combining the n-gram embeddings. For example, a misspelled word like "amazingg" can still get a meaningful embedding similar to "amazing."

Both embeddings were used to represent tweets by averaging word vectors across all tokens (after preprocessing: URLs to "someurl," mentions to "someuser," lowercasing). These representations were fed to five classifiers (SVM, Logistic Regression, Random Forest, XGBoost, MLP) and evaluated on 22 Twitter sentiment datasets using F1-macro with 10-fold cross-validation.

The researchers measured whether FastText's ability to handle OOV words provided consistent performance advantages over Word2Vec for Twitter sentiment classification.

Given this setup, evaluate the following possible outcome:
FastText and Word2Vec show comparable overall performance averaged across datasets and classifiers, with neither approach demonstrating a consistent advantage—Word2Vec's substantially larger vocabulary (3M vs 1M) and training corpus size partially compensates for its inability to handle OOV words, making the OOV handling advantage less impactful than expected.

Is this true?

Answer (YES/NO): NO